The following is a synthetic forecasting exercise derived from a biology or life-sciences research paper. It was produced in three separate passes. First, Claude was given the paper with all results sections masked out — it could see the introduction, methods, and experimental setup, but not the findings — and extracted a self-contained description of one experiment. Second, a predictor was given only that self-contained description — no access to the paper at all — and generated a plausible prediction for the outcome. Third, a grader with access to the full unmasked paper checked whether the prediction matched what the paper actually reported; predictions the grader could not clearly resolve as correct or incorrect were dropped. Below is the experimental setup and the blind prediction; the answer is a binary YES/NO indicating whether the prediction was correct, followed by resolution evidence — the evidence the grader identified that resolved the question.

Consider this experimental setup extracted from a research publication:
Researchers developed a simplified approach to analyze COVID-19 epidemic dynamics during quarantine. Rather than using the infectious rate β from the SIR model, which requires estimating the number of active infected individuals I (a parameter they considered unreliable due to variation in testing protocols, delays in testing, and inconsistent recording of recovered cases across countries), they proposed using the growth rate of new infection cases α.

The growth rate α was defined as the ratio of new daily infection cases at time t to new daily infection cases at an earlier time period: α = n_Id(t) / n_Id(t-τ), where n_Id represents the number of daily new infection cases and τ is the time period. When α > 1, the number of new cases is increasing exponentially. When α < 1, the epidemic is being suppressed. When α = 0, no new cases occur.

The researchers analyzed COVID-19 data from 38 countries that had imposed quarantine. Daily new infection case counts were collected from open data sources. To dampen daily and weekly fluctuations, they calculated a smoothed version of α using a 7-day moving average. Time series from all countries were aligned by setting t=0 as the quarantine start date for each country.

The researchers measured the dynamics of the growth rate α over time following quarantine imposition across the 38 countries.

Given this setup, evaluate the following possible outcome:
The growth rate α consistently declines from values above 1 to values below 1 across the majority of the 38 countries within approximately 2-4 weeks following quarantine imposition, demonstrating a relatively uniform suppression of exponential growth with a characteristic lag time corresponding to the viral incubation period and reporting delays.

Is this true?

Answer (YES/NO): NO